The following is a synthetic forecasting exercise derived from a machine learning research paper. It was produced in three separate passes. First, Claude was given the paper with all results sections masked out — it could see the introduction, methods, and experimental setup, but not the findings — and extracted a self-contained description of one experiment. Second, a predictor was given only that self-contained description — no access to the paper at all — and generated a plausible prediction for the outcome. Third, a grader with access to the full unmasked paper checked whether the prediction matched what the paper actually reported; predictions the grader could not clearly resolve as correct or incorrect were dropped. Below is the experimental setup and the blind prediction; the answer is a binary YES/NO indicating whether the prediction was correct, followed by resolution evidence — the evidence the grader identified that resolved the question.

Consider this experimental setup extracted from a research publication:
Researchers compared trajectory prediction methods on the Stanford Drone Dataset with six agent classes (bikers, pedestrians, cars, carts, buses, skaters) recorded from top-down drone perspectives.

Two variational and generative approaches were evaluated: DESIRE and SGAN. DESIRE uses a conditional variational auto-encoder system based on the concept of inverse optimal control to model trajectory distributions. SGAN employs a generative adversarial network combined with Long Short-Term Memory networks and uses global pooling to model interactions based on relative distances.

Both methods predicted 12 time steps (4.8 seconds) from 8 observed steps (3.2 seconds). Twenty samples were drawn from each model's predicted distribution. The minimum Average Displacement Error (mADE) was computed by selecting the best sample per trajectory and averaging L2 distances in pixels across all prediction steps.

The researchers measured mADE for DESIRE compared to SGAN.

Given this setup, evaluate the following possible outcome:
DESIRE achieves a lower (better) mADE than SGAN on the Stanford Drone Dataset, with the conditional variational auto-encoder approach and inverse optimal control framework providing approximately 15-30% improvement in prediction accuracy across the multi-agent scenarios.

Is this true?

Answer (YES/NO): YES